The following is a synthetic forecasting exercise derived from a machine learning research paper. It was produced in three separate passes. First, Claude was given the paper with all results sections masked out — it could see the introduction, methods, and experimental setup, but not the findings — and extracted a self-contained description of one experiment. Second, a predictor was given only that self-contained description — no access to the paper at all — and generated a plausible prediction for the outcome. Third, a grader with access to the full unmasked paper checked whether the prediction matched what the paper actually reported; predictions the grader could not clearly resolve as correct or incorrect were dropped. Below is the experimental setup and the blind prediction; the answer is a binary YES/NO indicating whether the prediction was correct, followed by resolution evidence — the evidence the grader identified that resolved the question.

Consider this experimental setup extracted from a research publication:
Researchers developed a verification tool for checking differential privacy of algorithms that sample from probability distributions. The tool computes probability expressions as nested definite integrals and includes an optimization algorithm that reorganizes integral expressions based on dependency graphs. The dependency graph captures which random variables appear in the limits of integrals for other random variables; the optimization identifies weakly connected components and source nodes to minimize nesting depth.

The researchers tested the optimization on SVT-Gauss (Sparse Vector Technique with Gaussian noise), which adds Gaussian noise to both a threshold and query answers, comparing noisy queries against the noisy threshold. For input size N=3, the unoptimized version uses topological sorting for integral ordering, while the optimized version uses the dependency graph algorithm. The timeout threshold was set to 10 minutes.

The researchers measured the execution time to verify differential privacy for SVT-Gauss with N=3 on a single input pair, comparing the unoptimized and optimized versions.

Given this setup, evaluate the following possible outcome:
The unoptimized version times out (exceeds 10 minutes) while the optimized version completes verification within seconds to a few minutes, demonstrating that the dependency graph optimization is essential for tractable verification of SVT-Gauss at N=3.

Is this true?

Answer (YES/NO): YES